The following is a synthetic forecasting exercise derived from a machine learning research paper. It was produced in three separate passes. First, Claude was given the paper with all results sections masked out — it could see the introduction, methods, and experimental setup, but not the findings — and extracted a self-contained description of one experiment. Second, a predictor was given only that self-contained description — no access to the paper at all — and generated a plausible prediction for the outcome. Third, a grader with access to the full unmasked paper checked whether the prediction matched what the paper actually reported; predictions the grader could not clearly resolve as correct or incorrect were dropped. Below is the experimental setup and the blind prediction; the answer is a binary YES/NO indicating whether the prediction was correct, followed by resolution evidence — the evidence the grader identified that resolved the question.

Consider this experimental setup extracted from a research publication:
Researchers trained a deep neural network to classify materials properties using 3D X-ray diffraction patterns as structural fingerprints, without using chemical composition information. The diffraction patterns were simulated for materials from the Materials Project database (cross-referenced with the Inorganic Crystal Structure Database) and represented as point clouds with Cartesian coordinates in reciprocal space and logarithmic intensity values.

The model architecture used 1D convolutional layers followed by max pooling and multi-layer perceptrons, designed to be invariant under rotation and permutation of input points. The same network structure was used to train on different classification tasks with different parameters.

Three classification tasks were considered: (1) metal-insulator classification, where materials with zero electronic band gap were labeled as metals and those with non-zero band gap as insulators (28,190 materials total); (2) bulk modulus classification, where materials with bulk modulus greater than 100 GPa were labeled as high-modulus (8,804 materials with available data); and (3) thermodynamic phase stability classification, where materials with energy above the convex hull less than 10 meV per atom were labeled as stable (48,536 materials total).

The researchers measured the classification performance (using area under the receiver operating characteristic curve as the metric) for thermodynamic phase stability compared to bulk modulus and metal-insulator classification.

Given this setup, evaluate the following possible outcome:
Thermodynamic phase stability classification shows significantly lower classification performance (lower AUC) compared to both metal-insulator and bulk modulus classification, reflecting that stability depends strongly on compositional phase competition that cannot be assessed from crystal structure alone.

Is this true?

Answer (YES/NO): YES